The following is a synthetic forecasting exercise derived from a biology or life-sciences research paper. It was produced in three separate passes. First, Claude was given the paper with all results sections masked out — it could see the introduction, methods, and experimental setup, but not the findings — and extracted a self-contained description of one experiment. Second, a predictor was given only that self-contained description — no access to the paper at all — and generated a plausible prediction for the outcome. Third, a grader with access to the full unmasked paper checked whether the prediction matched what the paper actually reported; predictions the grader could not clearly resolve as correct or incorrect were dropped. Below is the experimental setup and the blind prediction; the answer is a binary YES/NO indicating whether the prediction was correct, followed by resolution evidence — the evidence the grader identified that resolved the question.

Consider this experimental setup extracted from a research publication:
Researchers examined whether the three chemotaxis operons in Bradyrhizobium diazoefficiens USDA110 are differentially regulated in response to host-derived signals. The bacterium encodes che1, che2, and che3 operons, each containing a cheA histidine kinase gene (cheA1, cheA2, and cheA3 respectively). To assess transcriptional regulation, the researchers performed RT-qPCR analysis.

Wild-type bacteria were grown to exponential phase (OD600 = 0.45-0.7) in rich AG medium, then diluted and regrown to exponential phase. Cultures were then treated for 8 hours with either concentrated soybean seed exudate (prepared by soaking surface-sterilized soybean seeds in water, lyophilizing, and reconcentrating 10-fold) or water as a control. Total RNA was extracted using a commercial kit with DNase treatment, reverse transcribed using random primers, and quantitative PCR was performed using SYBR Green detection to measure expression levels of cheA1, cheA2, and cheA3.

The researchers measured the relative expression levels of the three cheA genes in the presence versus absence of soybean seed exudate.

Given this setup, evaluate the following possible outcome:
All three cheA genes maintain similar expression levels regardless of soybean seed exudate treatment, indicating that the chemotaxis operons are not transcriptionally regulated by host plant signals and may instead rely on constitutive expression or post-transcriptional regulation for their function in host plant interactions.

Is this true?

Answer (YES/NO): NO